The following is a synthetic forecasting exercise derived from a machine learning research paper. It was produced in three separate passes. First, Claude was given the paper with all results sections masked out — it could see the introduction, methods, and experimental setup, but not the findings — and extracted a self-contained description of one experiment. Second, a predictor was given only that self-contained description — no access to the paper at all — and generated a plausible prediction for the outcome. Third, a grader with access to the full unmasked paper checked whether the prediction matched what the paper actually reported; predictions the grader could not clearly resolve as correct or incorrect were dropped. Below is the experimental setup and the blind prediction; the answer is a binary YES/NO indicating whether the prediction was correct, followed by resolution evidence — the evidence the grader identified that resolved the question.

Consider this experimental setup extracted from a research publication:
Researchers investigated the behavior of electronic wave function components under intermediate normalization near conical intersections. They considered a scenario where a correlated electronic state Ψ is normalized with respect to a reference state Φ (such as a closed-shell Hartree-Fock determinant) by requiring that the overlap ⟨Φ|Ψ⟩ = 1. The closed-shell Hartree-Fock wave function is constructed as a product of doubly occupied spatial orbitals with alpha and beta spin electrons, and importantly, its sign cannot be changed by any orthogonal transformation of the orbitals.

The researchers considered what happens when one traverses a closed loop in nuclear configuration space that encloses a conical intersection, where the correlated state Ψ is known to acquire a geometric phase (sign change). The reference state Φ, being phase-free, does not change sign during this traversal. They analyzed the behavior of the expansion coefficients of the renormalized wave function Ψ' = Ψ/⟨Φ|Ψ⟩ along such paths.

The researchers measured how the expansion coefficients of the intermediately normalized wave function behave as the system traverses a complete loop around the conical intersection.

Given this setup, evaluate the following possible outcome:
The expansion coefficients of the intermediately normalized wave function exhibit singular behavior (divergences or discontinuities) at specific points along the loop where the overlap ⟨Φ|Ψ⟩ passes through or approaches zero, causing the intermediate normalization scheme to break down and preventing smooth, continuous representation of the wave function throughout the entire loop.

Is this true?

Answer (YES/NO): YES